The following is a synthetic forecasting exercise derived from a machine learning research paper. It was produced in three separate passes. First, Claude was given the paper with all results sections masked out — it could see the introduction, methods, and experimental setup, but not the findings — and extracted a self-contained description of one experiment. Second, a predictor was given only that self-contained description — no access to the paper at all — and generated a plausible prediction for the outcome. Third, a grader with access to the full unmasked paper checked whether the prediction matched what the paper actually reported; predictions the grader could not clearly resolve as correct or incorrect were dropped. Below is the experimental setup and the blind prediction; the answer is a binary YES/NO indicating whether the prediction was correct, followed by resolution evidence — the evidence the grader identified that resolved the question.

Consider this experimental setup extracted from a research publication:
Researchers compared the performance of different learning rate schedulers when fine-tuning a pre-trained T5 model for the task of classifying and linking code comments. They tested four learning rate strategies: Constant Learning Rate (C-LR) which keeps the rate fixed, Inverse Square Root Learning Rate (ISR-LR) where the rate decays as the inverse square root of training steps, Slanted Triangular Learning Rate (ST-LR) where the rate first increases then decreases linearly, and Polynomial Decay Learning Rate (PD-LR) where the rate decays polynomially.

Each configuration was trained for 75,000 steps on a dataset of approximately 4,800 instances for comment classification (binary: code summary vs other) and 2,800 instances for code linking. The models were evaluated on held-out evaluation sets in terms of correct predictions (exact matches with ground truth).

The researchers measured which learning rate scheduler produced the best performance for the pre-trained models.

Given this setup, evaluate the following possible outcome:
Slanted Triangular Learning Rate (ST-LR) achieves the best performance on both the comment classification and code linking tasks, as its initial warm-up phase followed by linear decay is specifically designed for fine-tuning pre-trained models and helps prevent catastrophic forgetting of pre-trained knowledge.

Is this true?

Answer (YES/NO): NO